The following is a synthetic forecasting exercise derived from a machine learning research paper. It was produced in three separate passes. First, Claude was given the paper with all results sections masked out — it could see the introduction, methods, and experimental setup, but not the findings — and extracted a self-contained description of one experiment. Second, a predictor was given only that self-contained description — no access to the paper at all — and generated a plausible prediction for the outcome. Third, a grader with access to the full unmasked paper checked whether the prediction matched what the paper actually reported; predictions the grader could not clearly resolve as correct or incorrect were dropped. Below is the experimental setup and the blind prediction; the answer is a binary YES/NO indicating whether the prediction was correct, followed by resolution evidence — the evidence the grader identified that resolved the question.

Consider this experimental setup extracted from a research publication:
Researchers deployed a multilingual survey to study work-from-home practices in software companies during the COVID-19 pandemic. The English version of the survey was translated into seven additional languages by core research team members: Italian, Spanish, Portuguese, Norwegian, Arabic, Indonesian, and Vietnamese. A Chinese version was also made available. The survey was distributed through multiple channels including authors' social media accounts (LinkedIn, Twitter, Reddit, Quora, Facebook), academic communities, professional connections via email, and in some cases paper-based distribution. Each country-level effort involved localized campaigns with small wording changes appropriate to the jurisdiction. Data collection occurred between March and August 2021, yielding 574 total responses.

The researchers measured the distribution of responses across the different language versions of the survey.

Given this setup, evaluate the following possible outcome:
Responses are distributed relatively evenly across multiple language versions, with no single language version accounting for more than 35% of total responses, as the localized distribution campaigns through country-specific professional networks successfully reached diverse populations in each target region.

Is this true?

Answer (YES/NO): NO